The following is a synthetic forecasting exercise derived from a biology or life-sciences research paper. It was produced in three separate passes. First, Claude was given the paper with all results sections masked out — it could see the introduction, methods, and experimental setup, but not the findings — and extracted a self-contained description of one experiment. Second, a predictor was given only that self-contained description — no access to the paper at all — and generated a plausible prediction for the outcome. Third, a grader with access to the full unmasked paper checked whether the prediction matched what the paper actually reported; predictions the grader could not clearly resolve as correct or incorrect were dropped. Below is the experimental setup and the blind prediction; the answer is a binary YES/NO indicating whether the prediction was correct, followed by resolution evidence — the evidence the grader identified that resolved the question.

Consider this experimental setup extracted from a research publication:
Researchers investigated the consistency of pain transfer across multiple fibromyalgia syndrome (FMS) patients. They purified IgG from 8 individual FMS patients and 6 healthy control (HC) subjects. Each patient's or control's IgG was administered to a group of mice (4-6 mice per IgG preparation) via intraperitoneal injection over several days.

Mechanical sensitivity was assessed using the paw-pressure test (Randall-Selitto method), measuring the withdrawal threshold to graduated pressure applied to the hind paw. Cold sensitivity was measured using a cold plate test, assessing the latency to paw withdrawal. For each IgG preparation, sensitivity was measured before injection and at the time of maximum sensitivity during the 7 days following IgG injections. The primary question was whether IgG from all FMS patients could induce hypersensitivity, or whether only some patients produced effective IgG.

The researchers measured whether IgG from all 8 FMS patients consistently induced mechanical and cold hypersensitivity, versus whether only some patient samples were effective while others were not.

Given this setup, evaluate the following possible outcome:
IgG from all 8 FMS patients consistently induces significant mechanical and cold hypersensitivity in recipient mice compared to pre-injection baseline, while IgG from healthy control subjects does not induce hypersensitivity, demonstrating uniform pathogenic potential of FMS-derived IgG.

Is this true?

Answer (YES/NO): YES